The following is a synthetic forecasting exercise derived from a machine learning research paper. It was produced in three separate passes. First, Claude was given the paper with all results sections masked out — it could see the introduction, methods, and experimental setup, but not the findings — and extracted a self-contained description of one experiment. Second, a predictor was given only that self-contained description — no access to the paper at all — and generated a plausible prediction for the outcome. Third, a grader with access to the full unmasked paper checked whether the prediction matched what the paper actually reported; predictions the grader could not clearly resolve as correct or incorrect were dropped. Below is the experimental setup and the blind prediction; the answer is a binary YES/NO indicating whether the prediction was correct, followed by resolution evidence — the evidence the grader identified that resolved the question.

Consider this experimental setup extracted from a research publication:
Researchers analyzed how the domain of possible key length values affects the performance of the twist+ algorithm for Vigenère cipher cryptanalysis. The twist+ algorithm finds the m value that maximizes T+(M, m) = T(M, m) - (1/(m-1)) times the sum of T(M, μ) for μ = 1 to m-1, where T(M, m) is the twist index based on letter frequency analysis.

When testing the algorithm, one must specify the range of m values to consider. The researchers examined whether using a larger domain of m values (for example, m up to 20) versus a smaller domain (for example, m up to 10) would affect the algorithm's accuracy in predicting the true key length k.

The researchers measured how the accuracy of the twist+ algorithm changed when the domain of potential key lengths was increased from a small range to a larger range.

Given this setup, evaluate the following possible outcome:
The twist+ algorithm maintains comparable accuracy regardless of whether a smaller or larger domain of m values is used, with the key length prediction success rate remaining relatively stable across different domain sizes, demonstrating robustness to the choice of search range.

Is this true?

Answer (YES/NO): NO